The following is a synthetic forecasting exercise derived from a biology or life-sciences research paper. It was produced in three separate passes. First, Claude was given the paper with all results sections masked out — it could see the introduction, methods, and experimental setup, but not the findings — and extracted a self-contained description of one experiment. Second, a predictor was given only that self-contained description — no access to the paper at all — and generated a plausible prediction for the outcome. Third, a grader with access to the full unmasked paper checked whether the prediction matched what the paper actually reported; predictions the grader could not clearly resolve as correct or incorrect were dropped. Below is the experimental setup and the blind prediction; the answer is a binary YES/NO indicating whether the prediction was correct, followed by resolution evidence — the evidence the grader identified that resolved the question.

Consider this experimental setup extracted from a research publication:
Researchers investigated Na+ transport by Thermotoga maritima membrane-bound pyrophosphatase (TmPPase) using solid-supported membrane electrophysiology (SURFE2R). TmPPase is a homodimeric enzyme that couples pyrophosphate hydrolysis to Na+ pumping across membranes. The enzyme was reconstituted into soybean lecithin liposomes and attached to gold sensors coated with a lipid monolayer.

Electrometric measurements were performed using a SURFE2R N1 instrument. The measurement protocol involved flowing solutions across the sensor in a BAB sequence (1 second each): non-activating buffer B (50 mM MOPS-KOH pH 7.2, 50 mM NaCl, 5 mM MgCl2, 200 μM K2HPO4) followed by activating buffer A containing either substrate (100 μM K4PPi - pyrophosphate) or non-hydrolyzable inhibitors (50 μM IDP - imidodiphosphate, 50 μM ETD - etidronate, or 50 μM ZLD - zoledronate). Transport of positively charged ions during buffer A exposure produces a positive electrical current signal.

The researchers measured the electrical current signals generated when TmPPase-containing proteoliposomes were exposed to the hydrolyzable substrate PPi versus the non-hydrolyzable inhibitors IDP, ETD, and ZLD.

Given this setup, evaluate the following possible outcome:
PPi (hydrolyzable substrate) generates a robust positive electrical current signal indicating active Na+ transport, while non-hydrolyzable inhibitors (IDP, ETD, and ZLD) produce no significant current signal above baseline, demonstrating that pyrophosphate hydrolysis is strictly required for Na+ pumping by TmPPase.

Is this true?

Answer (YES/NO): NO